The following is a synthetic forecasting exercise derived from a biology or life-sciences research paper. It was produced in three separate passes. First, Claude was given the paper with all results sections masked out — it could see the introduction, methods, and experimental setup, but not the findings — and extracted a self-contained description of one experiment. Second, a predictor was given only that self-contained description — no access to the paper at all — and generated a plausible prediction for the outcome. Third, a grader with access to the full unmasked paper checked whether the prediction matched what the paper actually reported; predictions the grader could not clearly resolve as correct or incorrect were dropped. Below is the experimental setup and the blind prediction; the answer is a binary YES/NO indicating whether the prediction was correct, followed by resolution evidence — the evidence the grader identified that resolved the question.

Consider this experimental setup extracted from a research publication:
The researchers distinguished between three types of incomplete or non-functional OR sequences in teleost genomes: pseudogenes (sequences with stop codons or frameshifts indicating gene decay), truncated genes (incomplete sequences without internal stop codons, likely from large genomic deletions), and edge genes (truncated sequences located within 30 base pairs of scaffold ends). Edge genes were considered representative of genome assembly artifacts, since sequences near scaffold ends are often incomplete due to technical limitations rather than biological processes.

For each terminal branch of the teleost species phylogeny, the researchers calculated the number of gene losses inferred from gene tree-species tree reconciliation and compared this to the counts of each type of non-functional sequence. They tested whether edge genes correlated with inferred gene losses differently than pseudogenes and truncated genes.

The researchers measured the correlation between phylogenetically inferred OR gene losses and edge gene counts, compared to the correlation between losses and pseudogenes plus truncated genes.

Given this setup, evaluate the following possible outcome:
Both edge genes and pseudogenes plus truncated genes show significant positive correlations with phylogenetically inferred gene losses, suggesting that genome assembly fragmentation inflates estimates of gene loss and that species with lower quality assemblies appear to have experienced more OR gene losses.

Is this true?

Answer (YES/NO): NO